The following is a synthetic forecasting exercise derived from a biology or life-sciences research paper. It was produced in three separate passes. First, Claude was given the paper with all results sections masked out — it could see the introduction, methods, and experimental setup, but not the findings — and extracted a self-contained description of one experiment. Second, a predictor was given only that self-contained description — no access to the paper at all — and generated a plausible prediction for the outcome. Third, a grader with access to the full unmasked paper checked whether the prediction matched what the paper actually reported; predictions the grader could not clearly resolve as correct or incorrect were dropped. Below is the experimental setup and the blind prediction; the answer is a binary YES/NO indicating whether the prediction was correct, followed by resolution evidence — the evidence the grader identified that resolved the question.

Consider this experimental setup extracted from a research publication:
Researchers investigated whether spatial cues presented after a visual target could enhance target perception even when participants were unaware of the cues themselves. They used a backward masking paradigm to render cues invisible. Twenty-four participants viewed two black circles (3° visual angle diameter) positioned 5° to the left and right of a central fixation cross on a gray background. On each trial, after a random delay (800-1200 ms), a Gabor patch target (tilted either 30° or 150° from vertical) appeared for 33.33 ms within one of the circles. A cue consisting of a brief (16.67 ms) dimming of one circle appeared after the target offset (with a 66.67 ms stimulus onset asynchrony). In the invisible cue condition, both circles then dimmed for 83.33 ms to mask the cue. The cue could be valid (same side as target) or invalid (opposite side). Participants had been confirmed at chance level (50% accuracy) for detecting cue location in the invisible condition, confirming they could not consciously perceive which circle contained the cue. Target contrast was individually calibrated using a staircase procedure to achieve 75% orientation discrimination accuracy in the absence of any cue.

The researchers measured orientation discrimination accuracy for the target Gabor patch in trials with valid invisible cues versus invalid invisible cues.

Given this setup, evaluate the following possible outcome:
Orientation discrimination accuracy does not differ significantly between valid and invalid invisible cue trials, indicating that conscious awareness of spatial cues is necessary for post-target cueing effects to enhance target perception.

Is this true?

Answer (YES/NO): NO